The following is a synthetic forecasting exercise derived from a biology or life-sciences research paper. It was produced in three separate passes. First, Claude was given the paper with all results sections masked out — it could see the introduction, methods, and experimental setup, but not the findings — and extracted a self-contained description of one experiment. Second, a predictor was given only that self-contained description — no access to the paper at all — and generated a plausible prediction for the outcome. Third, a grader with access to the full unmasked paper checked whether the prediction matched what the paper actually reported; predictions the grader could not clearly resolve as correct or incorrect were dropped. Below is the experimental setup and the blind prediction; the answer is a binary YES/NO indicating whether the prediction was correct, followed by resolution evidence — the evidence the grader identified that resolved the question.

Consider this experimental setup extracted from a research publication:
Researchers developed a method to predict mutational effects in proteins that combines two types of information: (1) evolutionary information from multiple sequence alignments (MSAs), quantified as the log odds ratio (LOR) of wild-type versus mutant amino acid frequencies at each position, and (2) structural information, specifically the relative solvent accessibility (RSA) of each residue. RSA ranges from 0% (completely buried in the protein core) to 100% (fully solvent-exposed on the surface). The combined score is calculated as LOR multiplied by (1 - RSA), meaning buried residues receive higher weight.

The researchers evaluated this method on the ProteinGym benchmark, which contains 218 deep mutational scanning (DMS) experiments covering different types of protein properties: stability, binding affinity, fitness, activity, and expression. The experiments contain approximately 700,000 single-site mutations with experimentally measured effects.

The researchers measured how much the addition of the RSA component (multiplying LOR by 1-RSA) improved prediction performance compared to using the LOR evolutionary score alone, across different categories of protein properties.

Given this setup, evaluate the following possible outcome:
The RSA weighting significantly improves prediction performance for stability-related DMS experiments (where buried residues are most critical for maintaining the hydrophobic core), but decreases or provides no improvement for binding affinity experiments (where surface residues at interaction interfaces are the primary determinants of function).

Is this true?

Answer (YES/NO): NO